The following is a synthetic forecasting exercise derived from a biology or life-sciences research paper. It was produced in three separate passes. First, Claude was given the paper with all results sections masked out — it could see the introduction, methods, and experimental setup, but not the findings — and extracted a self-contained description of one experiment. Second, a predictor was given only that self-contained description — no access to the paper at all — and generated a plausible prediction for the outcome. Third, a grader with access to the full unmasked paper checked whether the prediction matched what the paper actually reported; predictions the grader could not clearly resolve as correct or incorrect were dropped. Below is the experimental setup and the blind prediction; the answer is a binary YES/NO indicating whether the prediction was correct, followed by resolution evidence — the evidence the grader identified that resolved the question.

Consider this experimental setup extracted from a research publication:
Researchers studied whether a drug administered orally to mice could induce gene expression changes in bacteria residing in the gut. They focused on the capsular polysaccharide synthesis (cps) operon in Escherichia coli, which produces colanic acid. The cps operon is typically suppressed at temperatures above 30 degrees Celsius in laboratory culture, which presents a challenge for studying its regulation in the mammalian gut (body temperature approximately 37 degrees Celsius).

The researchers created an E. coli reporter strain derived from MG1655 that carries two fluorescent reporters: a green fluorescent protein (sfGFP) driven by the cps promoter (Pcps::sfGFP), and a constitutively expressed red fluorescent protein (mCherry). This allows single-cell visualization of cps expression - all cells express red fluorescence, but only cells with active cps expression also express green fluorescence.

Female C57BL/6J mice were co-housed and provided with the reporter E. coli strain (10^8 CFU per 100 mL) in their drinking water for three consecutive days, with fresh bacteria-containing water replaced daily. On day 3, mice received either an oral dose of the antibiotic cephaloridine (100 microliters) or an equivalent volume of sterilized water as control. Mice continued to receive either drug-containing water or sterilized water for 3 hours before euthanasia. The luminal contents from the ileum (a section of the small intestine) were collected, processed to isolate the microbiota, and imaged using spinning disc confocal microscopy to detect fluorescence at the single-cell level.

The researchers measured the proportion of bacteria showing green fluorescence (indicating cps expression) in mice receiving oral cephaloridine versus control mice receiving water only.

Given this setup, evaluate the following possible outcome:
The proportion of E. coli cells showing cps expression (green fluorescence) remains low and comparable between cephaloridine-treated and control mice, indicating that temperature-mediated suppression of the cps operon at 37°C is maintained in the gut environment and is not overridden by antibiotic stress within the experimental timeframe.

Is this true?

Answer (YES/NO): NO